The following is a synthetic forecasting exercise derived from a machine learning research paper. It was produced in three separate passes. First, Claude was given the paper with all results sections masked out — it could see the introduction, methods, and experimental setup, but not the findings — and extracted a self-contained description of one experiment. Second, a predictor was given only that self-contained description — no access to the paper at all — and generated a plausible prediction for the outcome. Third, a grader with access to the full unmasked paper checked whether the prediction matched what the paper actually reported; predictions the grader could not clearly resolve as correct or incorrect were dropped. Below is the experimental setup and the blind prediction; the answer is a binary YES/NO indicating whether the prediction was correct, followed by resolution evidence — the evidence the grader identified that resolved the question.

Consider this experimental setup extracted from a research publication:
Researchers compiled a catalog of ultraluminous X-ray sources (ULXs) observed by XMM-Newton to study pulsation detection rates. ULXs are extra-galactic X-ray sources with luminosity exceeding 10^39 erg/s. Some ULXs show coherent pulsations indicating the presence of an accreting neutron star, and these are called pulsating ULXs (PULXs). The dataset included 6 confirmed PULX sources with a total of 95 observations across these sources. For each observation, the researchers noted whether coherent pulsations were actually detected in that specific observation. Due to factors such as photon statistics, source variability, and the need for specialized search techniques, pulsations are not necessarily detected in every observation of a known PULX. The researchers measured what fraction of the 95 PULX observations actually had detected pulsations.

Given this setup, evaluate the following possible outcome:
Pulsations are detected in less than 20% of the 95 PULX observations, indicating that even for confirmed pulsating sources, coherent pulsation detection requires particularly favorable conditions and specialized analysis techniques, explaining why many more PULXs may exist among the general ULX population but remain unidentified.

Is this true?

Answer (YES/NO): NO